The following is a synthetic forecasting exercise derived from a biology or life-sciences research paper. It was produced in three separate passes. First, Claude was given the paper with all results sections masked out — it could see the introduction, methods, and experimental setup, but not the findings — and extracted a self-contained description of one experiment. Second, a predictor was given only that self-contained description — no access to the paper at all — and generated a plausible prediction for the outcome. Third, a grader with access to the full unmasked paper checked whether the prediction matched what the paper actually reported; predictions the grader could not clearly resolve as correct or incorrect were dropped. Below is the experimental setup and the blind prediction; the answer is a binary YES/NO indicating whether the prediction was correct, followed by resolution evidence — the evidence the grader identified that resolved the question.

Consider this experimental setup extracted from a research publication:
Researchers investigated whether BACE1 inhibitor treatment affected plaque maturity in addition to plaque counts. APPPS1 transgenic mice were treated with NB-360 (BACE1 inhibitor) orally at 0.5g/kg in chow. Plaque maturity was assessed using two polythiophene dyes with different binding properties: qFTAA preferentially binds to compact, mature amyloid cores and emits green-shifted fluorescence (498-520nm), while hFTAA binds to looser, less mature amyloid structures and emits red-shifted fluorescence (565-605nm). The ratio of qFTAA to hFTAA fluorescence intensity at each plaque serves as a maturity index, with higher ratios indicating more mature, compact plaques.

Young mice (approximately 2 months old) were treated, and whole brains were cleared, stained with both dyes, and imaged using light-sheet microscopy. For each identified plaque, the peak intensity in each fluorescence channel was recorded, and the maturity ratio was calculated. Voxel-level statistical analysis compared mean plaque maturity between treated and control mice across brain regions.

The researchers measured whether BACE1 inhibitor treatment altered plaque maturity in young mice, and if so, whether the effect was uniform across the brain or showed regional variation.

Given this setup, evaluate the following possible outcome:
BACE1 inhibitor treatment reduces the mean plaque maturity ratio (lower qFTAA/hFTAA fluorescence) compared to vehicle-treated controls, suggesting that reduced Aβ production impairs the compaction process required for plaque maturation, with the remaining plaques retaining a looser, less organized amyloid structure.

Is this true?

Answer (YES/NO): NO